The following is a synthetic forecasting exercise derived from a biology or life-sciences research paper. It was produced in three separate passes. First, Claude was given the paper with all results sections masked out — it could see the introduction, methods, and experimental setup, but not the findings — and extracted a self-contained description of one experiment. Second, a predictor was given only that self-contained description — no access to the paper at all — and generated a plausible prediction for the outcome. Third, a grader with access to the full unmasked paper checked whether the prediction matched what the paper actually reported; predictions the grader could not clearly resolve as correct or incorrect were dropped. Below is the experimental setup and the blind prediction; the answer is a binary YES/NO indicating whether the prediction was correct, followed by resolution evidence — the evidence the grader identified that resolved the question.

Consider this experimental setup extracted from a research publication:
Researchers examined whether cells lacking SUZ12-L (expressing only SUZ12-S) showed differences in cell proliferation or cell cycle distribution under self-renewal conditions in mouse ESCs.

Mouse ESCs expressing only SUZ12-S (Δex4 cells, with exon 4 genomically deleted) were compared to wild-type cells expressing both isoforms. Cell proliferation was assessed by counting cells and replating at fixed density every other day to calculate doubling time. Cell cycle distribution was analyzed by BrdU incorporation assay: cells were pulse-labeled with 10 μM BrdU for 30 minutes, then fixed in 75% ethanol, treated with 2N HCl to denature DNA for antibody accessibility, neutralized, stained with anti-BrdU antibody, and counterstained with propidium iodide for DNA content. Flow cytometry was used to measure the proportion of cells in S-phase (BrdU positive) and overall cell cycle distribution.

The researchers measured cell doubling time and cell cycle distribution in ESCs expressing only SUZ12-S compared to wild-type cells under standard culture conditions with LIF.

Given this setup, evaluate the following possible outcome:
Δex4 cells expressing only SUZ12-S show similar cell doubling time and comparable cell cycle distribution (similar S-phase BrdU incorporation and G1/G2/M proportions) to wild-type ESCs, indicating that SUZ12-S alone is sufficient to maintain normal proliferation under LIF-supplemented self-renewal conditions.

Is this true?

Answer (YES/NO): YES